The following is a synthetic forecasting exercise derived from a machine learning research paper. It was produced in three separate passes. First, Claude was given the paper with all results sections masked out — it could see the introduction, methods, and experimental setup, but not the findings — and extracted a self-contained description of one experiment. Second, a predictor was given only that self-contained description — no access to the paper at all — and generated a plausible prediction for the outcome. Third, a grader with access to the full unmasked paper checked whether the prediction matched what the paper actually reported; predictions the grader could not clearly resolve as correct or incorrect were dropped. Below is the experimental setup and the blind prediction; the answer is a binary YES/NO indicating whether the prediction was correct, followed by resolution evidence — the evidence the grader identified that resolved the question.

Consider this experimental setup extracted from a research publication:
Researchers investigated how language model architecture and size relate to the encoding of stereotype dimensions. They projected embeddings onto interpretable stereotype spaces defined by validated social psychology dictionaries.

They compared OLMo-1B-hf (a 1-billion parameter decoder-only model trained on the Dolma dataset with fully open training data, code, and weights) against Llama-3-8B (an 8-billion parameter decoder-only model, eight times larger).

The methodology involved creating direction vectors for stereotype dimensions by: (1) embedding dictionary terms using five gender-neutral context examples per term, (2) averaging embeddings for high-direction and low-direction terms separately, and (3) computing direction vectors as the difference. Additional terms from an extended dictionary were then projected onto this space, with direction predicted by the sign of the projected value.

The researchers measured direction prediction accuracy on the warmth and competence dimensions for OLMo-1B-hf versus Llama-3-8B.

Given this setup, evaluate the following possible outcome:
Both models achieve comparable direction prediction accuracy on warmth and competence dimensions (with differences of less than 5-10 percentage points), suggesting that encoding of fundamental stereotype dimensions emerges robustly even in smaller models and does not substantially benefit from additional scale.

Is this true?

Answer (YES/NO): YES